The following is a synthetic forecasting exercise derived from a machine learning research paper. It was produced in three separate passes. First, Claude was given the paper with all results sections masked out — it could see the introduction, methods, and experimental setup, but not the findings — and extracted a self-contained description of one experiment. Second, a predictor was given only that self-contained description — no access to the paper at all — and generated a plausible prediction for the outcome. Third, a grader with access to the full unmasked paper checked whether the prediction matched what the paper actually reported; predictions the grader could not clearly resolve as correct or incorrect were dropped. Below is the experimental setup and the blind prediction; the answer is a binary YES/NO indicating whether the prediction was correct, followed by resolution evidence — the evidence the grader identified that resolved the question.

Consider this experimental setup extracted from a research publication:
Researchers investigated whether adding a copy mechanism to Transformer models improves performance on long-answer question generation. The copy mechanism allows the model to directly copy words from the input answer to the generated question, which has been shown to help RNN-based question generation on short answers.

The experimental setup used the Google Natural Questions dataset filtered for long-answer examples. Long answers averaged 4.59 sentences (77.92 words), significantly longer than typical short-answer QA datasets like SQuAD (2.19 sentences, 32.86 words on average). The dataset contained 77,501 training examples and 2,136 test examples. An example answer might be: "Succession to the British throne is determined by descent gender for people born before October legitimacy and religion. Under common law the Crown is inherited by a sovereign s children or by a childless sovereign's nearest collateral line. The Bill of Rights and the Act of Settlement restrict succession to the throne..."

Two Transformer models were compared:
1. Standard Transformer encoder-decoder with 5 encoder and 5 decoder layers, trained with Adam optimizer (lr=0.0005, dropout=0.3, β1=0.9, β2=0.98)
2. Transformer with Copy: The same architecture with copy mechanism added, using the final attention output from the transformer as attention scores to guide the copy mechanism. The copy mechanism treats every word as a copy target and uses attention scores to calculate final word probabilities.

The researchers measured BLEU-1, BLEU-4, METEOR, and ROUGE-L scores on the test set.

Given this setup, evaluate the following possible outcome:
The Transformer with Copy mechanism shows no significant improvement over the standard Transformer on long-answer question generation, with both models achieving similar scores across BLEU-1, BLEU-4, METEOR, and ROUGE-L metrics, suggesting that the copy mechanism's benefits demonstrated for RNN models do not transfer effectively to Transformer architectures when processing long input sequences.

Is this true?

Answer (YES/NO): NO